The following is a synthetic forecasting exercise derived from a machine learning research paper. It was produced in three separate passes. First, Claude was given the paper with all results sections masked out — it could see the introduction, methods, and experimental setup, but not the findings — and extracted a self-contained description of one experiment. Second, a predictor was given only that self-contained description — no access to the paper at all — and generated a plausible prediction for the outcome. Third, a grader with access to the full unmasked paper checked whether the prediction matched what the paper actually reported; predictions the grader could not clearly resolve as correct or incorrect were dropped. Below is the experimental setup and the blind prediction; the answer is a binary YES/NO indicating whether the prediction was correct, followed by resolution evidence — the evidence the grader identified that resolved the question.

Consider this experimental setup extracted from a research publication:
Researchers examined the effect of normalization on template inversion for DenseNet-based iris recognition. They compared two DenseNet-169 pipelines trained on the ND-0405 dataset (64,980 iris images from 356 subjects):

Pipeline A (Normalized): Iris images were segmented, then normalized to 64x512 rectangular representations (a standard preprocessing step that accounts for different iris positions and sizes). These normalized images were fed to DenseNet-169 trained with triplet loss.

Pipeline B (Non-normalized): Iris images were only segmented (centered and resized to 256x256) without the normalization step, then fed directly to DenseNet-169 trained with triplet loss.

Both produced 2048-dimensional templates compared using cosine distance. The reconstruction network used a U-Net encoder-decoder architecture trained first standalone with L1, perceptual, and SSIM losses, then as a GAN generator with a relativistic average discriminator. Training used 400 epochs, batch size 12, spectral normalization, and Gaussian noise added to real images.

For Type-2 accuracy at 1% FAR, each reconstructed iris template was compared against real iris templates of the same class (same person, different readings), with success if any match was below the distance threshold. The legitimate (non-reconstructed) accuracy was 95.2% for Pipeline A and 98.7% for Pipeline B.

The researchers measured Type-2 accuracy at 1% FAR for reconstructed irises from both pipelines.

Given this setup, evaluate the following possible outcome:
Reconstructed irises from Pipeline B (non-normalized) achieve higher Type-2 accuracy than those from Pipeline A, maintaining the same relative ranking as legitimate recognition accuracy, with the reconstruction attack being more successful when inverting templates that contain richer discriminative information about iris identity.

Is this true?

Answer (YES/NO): NO